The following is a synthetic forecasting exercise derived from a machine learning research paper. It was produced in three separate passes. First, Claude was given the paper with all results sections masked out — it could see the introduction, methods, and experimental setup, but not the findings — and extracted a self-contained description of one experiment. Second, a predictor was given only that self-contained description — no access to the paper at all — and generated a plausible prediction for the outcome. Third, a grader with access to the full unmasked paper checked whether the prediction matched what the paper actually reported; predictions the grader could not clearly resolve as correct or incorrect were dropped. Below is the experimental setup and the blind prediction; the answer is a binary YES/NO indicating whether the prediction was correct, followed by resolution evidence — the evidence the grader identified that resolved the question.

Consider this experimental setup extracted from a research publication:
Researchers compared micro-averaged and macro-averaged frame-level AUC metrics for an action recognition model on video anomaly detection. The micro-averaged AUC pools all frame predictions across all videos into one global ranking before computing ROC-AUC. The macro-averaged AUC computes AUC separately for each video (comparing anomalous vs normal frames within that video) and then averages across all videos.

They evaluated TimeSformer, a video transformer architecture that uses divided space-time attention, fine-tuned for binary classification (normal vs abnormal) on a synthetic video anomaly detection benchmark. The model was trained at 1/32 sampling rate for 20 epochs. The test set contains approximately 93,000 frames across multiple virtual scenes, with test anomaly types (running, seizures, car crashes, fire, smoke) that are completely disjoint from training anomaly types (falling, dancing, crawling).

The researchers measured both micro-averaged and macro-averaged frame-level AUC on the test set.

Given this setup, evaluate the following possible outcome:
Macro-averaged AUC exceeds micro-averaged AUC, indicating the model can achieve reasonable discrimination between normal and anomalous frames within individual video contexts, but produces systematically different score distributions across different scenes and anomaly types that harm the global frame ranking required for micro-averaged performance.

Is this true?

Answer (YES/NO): YES